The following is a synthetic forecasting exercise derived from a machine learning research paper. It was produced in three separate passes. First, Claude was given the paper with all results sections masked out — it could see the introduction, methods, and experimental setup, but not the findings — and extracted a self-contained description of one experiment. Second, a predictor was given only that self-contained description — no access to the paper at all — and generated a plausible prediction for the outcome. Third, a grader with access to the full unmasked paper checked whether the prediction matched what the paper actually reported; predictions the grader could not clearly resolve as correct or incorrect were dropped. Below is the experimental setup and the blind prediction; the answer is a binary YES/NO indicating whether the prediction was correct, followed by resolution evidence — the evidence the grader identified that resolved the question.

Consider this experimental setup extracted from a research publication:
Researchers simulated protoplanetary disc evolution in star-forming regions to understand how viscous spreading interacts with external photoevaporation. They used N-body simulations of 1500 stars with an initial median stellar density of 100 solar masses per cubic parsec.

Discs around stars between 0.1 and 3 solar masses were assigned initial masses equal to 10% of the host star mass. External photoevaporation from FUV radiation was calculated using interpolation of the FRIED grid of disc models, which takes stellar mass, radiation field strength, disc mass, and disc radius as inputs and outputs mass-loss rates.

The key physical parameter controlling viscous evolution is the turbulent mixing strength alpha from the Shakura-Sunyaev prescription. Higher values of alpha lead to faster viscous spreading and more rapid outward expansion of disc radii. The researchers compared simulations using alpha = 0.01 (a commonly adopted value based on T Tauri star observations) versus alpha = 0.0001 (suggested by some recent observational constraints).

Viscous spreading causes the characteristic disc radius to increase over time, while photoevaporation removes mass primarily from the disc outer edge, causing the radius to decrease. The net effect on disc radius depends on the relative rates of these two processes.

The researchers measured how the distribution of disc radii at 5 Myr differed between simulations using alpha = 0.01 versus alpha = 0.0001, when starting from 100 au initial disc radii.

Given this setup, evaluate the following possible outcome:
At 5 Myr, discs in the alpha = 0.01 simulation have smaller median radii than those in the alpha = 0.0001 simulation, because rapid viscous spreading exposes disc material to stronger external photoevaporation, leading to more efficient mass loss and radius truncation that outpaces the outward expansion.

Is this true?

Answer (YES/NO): NO